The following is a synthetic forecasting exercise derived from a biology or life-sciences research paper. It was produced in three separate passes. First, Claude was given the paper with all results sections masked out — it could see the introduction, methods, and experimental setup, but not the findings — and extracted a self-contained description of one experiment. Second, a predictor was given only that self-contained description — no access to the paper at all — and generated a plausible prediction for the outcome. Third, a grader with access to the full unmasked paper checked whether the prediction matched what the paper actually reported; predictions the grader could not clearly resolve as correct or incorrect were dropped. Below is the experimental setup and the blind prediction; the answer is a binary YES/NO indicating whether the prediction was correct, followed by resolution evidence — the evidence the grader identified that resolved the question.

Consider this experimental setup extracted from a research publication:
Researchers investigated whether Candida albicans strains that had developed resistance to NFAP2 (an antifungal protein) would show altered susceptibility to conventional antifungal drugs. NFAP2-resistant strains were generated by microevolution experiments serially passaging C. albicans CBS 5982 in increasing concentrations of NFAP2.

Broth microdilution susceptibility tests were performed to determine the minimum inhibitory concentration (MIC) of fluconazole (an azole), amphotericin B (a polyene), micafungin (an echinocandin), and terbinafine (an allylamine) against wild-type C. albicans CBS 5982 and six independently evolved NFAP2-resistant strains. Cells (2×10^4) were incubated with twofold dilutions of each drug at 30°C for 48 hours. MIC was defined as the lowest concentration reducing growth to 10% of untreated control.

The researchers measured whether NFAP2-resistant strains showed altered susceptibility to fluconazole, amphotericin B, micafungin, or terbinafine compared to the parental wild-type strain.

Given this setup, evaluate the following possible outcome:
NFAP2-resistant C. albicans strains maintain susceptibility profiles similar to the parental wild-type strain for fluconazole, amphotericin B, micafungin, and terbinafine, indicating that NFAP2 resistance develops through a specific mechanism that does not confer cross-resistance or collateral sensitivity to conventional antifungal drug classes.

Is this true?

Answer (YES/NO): NO